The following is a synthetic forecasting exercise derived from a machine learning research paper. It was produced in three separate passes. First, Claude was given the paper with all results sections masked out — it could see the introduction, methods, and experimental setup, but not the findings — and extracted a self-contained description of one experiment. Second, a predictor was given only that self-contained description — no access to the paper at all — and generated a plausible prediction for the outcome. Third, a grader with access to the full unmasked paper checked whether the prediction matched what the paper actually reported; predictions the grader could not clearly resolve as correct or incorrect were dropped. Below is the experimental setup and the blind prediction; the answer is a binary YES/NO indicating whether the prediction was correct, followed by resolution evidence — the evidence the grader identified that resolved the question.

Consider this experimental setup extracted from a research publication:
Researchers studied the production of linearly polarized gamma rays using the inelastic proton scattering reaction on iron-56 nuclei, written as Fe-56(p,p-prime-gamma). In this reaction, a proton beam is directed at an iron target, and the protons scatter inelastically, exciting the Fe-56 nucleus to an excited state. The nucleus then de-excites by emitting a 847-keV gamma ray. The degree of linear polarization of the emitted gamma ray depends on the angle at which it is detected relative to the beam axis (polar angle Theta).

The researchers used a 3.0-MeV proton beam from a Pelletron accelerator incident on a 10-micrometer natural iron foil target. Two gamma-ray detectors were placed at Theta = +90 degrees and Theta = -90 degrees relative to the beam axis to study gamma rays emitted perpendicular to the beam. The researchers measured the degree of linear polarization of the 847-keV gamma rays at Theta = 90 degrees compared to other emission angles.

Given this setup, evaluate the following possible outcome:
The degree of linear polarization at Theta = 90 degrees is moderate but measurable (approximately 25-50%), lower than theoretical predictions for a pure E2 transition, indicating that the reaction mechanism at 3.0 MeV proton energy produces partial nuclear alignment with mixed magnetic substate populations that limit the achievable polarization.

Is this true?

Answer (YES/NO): NO